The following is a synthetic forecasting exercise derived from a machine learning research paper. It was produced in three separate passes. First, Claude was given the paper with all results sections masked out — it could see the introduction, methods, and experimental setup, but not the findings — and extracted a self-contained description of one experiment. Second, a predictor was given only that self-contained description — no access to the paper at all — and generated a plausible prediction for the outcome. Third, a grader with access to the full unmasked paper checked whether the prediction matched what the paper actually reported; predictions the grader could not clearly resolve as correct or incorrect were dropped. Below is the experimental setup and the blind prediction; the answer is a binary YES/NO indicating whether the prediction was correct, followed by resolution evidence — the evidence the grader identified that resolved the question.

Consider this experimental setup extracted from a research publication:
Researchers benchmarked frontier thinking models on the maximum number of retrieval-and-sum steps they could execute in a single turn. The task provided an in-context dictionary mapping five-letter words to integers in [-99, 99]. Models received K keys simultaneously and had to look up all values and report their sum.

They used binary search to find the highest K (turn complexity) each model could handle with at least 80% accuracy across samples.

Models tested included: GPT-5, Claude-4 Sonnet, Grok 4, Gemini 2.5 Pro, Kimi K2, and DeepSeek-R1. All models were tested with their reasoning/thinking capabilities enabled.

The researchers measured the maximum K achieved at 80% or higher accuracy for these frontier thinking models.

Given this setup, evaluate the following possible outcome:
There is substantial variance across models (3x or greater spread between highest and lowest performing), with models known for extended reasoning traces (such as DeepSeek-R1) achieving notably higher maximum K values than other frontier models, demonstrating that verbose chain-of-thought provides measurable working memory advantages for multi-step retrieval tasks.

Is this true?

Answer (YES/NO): NO